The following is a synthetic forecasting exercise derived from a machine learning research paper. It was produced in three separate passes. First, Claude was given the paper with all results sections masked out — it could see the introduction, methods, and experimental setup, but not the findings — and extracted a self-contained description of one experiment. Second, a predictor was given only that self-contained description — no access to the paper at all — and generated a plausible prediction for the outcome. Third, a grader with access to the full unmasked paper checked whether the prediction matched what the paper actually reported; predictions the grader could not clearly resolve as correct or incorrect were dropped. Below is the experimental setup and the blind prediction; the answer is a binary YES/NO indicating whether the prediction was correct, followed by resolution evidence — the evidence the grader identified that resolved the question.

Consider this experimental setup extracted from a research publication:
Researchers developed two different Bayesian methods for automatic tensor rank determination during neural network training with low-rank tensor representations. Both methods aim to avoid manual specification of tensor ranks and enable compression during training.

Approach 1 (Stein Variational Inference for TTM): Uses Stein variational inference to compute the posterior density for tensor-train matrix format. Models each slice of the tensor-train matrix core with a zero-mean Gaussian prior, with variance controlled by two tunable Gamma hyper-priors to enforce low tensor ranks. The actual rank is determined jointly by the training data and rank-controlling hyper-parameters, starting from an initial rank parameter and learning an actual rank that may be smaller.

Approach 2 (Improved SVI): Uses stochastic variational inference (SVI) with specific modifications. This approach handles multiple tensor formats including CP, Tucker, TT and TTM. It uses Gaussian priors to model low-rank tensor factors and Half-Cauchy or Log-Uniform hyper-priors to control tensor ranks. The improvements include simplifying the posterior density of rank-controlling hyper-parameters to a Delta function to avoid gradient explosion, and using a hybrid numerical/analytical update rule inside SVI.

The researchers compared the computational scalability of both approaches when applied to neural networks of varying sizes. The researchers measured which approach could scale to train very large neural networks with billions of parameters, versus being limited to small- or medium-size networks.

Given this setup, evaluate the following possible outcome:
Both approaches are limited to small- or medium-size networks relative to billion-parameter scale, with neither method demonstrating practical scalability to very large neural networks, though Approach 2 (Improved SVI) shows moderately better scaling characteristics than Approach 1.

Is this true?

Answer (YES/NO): NO